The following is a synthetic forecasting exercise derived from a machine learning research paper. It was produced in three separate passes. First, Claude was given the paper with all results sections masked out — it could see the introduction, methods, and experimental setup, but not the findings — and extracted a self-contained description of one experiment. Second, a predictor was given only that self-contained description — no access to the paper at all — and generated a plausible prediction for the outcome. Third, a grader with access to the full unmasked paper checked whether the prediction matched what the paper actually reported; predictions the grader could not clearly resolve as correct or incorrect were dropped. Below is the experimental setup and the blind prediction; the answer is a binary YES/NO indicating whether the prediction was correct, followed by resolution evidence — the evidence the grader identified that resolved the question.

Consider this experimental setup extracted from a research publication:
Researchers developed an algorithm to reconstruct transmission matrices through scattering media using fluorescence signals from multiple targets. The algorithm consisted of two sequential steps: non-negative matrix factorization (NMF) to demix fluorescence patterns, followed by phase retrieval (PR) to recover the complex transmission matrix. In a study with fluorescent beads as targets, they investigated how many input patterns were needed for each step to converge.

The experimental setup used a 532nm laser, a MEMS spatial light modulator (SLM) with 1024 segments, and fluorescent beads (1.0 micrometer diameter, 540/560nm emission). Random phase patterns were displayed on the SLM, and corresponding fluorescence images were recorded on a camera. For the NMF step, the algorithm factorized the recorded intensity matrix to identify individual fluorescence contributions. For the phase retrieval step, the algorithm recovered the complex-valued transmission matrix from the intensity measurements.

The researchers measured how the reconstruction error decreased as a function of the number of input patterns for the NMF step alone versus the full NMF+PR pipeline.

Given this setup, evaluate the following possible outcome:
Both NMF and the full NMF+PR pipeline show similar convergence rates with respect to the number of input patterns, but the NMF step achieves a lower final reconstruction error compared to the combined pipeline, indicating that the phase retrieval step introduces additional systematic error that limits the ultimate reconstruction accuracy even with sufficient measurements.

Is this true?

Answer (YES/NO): NO